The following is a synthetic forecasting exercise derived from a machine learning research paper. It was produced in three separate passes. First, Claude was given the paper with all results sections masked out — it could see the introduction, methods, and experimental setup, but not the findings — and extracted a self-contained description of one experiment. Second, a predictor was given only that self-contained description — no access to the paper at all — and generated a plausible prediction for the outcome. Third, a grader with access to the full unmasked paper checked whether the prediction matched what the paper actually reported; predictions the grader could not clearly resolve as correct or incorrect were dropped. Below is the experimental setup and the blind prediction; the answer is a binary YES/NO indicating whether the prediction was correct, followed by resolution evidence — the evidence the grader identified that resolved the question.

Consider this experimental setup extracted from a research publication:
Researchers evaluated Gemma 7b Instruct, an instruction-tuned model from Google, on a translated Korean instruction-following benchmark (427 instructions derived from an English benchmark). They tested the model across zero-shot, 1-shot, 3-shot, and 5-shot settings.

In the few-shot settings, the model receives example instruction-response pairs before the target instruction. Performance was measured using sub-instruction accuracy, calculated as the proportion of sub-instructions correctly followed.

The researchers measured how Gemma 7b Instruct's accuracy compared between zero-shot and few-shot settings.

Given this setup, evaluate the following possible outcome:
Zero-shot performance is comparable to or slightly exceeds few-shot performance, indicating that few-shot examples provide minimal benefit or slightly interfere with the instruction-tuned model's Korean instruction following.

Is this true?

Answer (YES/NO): NO